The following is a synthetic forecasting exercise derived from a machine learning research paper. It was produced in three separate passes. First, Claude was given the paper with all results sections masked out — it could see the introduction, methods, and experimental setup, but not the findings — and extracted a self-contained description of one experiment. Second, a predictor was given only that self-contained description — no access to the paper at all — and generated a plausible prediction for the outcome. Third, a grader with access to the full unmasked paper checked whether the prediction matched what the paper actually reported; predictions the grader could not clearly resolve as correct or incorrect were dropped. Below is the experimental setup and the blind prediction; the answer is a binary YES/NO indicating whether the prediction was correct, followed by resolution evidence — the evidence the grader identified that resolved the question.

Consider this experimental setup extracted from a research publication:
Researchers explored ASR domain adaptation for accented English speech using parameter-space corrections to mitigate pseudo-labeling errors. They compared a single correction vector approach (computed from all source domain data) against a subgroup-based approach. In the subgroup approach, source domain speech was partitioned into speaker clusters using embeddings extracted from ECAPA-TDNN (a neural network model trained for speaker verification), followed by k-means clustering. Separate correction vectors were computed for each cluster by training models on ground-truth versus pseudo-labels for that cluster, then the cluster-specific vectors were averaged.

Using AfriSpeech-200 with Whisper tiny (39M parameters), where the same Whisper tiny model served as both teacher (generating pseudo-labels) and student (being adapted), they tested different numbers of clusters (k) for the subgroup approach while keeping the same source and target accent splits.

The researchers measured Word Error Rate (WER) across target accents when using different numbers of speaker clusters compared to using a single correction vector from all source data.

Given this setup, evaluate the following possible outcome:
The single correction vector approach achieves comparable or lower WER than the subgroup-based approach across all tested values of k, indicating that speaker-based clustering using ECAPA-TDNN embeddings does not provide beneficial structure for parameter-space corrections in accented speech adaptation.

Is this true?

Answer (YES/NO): NO